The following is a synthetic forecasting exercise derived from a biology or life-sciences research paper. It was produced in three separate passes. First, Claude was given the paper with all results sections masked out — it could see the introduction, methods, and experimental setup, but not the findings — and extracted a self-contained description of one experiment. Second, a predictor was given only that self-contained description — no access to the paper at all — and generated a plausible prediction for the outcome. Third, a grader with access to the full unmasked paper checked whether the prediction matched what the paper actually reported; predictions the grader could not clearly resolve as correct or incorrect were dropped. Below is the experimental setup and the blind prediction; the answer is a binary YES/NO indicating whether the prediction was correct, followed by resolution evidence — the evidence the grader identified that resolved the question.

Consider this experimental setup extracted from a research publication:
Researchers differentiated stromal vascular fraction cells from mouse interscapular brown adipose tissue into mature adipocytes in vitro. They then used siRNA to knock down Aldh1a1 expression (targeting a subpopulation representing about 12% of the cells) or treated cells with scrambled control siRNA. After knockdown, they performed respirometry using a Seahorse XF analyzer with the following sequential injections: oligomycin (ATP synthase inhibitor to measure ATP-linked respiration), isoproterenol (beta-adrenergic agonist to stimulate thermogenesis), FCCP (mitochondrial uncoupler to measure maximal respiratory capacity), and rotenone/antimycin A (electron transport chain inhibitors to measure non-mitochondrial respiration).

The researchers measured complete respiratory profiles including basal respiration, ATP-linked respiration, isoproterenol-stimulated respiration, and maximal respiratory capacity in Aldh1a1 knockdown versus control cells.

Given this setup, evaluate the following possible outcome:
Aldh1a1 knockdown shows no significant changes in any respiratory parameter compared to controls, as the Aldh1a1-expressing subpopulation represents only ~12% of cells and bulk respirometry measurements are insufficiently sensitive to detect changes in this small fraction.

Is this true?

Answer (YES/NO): NO